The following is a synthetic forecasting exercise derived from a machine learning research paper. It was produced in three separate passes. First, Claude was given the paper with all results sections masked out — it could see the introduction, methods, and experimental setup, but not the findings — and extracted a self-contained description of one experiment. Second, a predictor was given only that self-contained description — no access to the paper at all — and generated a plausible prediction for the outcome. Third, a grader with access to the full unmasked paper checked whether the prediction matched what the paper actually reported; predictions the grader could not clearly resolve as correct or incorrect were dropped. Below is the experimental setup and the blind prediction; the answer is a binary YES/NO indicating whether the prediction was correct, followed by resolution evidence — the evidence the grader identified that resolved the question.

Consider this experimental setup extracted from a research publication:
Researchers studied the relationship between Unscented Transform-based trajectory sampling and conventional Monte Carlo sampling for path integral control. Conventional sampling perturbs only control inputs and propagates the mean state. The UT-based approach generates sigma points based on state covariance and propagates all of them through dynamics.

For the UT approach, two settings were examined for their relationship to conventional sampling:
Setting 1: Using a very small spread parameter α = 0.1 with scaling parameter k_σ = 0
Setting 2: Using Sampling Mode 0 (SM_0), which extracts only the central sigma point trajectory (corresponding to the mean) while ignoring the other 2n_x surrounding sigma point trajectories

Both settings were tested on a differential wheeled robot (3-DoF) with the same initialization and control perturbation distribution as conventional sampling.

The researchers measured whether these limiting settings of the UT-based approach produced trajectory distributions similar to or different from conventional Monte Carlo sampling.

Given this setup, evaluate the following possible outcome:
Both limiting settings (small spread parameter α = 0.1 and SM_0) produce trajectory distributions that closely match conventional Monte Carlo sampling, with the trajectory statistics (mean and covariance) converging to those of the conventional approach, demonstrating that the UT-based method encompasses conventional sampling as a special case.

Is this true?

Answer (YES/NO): NO